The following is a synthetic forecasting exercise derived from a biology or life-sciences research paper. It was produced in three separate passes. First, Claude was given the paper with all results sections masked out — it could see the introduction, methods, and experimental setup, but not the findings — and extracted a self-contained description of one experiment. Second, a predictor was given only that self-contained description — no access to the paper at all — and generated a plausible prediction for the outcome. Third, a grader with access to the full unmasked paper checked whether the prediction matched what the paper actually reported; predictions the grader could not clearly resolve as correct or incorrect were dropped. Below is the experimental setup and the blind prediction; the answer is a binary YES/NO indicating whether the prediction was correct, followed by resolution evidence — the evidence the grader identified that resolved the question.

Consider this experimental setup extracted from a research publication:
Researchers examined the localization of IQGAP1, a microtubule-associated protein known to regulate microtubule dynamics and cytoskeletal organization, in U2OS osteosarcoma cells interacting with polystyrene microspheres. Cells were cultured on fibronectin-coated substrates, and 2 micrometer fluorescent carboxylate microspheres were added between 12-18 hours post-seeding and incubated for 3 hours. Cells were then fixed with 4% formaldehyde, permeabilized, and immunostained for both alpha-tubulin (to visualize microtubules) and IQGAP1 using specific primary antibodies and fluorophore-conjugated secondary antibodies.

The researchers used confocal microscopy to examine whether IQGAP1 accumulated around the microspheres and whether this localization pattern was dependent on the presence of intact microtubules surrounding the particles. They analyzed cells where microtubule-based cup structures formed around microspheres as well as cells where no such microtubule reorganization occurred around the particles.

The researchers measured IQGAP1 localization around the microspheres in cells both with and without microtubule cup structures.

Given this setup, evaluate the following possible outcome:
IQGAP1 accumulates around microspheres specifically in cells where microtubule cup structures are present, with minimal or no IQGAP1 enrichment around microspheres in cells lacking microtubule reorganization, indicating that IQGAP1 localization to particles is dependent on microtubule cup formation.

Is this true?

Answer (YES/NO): NO